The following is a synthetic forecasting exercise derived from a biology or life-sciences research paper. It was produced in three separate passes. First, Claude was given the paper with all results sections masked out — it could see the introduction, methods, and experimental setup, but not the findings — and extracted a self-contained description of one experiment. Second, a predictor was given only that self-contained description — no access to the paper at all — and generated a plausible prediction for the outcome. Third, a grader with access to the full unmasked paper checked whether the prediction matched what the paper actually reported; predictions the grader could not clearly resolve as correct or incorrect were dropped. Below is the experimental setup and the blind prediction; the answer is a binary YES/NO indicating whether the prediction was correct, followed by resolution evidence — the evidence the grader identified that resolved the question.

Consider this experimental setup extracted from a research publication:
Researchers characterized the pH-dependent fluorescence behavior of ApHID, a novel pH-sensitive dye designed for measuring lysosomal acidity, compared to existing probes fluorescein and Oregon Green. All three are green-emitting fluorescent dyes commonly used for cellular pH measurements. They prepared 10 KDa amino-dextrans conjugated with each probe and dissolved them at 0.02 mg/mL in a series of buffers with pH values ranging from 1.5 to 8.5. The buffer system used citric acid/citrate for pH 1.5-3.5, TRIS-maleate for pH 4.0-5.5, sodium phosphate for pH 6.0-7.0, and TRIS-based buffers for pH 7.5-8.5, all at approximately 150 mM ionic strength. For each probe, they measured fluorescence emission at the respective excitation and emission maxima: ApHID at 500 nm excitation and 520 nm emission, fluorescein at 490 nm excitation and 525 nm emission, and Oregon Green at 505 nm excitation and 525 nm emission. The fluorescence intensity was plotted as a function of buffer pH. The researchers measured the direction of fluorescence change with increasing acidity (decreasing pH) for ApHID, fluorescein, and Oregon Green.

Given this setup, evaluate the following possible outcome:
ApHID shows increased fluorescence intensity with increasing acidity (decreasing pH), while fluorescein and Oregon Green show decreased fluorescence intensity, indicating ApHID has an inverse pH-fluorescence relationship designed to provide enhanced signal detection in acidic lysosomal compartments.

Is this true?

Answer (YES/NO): YES